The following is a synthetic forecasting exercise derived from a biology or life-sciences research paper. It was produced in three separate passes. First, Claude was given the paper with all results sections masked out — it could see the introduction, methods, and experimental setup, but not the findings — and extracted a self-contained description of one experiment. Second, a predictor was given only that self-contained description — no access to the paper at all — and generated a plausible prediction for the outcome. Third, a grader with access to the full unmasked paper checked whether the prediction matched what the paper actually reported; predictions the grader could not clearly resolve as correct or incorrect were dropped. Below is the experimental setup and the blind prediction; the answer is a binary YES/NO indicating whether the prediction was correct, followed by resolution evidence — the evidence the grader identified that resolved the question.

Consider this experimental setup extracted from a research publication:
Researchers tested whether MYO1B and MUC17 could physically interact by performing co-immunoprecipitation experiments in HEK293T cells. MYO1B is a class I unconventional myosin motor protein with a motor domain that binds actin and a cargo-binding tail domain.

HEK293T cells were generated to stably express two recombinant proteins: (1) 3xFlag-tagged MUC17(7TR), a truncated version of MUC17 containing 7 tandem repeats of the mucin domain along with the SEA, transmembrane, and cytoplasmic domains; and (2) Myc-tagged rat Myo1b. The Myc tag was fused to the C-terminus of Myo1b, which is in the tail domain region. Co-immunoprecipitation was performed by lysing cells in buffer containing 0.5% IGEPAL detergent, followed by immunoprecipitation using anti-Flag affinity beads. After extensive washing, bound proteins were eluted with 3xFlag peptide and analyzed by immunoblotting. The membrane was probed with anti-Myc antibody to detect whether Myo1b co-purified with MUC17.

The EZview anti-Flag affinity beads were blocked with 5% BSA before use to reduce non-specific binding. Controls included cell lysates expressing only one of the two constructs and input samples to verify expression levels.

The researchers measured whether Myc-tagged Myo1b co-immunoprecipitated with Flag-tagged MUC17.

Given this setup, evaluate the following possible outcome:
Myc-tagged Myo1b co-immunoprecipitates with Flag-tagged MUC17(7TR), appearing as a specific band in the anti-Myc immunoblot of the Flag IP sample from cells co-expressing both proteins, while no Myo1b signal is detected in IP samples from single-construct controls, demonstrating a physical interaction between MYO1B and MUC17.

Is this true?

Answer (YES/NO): NO